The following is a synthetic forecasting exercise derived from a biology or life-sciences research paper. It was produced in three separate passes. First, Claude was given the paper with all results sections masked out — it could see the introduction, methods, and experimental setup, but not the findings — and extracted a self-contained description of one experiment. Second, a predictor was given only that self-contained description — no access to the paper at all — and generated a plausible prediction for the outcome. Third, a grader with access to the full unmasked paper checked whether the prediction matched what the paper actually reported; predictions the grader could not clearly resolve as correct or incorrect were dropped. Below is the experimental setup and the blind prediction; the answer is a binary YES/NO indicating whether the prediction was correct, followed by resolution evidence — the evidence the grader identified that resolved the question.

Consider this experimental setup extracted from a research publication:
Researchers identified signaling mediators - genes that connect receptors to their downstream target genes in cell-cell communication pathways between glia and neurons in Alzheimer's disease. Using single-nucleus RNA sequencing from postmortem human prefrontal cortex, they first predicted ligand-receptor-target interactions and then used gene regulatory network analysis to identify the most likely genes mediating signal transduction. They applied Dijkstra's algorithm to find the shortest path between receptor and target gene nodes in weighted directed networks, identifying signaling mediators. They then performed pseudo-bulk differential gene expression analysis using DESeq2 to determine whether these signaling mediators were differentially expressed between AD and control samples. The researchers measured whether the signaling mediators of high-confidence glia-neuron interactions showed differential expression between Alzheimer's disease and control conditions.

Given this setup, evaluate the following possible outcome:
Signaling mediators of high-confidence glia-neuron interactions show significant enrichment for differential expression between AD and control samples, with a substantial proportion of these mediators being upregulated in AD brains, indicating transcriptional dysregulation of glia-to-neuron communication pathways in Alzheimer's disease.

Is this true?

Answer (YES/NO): NO